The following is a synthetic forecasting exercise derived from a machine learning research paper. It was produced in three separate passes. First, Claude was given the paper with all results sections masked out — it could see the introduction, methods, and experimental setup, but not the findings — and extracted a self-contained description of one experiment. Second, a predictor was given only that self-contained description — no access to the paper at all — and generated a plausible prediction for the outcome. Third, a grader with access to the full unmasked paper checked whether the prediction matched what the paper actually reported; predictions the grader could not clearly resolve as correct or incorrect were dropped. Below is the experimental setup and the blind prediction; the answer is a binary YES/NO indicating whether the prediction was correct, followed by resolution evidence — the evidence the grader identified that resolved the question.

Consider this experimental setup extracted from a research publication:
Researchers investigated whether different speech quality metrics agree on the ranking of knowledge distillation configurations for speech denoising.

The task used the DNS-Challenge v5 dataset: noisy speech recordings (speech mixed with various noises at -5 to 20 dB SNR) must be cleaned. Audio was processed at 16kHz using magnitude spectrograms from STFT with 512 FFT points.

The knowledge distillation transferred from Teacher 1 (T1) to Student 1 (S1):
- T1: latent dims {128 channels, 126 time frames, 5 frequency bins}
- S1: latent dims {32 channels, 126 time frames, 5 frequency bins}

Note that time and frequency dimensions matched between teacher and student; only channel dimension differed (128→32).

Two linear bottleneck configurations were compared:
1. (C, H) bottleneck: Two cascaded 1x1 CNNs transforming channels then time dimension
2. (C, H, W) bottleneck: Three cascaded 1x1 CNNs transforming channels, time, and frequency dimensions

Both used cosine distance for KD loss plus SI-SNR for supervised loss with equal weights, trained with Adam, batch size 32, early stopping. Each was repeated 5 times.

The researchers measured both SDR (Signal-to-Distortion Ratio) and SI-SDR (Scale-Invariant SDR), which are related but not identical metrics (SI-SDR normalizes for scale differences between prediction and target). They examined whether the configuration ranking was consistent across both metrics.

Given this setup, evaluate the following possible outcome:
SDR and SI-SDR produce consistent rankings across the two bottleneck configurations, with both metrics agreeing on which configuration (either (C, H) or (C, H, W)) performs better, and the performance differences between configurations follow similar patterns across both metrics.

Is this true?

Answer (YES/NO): NO